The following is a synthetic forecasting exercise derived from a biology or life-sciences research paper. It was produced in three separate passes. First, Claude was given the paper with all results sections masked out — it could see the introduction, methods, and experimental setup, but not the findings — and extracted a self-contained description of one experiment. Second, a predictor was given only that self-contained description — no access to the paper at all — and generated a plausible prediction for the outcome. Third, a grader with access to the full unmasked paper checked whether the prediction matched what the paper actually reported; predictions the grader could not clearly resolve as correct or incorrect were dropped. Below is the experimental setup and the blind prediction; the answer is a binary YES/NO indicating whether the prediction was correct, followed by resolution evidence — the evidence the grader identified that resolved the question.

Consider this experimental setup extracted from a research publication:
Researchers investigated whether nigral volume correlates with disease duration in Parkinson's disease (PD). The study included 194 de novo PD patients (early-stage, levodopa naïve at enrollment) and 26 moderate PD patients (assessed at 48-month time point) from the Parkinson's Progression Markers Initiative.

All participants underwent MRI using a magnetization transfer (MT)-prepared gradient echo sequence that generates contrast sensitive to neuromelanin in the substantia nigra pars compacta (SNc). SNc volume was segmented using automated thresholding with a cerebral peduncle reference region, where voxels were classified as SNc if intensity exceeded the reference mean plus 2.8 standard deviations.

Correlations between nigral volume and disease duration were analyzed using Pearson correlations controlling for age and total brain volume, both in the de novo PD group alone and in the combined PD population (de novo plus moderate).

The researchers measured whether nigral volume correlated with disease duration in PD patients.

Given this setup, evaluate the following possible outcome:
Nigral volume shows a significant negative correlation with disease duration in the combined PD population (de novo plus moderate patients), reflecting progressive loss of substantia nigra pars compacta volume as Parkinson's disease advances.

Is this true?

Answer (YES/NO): YES